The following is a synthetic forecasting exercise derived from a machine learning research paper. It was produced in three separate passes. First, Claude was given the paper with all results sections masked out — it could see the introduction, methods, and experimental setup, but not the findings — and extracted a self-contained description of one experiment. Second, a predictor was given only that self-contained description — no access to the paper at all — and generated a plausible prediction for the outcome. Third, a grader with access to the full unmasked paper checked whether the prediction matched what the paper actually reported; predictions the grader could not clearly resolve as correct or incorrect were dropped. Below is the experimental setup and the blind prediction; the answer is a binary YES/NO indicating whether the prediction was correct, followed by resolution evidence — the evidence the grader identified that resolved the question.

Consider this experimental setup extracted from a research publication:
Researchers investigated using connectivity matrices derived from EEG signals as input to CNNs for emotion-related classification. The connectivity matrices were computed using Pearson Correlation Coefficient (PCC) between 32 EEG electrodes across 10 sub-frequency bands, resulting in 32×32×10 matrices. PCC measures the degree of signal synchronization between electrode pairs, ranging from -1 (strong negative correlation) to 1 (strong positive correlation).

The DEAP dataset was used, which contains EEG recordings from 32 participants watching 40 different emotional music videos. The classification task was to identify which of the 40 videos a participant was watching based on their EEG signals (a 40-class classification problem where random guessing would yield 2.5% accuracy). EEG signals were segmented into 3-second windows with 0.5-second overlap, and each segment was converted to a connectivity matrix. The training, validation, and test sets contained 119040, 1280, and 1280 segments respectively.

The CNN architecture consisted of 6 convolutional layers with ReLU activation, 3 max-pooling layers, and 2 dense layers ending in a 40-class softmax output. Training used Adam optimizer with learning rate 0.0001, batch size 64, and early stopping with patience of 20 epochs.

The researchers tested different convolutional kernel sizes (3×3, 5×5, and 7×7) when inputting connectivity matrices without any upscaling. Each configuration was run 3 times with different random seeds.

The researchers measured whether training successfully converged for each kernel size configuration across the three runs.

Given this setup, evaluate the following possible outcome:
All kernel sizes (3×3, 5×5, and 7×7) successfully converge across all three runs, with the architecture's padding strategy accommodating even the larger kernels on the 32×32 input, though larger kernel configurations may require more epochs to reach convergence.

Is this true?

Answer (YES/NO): NO